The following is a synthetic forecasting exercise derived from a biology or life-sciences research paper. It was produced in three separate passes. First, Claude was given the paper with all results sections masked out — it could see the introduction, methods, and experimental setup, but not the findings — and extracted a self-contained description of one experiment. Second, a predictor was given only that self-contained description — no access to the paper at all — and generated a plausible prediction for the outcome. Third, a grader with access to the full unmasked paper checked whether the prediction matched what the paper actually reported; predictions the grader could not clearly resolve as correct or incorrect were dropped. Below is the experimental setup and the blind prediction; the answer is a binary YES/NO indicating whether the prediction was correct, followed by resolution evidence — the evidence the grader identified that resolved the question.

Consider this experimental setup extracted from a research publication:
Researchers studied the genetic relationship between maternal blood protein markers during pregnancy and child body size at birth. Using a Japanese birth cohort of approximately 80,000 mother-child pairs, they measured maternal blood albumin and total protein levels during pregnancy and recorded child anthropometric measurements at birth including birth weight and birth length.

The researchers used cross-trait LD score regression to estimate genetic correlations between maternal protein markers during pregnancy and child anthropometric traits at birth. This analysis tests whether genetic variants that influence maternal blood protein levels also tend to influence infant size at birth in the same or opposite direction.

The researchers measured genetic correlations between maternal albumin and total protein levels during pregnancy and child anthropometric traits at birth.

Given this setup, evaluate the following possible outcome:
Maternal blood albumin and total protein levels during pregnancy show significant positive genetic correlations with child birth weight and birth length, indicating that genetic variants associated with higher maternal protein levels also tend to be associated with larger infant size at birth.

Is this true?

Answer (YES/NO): NO